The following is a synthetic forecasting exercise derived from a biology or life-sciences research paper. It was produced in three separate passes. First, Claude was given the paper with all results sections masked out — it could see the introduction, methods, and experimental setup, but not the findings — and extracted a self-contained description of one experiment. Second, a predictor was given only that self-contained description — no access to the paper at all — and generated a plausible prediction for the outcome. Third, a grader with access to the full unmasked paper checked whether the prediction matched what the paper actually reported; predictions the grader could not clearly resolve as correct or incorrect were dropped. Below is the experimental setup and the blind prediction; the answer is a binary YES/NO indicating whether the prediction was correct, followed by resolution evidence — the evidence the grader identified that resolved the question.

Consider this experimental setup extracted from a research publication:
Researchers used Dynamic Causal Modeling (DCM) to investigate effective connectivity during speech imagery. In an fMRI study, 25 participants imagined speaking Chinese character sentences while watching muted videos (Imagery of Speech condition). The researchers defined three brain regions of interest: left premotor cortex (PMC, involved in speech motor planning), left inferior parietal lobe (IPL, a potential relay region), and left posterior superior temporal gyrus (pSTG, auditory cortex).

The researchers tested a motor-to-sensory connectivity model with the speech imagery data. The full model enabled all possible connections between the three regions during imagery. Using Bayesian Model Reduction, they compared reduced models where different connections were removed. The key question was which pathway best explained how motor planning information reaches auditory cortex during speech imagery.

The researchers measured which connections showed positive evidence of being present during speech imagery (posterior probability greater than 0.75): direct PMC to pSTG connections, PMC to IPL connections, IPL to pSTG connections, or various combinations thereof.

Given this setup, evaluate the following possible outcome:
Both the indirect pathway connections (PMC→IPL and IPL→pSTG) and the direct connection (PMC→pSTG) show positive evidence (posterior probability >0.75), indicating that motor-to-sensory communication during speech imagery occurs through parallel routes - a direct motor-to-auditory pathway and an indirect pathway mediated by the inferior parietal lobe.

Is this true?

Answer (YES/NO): YES